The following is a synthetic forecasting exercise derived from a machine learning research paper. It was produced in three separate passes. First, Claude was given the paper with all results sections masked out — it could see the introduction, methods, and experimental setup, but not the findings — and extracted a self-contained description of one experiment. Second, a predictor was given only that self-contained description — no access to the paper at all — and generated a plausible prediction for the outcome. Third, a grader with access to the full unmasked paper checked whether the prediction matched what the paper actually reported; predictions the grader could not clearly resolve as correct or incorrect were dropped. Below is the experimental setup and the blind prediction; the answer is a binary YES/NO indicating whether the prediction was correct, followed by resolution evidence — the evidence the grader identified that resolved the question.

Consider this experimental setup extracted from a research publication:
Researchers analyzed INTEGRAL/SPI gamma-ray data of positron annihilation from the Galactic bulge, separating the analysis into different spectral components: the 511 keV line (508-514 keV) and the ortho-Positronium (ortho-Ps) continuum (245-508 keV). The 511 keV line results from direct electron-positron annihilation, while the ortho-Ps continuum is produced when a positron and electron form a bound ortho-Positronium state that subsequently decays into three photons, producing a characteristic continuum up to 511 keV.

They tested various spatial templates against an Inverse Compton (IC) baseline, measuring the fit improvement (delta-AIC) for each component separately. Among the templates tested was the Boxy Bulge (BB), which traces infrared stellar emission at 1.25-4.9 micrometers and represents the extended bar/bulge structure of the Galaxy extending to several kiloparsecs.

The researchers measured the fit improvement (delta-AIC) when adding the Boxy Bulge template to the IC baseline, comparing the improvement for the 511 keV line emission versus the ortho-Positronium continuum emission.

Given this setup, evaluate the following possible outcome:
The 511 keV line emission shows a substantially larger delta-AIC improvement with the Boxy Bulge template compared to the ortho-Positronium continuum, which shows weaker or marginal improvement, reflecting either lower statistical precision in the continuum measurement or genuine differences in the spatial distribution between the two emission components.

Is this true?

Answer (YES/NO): NO